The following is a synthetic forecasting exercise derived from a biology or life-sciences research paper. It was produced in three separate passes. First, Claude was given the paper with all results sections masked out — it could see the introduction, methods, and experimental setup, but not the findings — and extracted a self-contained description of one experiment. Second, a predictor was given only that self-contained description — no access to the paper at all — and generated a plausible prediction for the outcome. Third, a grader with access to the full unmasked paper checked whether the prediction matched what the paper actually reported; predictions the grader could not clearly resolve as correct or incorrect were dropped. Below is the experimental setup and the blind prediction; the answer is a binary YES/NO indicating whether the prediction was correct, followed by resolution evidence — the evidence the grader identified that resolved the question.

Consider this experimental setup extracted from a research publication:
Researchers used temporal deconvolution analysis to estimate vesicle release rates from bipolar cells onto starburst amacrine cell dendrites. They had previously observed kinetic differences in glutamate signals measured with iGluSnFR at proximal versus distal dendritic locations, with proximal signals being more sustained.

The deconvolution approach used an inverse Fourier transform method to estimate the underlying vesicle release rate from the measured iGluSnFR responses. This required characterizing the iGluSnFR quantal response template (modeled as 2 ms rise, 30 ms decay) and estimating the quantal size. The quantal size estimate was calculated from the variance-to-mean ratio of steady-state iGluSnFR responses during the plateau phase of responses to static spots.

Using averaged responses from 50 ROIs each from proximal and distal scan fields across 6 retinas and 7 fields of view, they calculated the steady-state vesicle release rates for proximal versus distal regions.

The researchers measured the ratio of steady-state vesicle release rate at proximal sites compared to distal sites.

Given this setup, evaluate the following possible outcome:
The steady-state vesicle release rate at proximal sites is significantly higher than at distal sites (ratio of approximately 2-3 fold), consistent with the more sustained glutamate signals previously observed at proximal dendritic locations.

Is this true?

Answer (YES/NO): YES